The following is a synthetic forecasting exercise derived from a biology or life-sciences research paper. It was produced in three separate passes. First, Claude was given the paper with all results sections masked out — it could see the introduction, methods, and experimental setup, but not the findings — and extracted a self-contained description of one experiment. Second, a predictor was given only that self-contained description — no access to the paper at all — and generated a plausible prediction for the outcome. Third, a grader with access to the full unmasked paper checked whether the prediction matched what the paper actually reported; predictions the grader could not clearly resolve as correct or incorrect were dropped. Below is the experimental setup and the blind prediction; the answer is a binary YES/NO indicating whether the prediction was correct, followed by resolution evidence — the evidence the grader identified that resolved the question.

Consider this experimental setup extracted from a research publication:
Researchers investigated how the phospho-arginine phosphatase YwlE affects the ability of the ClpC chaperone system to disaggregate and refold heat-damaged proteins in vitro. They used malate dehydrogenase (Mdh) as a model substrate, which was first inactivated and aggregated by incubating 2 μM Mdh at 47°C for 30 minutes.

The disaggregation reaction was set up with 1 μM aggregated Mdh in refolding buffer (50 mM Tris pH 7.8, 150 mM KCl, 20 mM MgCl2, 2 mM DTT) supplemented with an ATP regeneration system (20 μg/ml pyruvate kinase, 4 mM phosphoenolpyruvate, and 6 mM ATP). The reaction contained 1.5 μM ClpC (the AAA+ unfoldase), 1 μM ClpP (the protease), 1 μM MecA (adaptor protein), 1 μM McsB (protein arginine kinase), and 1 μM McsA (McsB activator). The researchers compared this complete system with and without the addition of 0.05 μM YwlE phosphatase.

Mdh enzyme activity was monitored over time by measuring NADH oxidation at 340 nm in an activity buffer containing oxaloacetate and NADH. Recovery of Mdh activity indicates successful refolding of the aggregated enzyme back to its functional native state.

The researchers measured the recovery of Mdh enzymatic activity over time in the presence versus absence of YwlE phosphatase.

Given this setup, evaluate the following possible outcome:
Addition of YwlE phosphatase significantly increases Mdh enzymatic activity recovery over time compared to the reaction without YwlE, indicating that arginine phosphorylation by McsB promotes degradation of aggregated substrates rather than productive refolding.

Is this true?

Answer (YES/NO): YES